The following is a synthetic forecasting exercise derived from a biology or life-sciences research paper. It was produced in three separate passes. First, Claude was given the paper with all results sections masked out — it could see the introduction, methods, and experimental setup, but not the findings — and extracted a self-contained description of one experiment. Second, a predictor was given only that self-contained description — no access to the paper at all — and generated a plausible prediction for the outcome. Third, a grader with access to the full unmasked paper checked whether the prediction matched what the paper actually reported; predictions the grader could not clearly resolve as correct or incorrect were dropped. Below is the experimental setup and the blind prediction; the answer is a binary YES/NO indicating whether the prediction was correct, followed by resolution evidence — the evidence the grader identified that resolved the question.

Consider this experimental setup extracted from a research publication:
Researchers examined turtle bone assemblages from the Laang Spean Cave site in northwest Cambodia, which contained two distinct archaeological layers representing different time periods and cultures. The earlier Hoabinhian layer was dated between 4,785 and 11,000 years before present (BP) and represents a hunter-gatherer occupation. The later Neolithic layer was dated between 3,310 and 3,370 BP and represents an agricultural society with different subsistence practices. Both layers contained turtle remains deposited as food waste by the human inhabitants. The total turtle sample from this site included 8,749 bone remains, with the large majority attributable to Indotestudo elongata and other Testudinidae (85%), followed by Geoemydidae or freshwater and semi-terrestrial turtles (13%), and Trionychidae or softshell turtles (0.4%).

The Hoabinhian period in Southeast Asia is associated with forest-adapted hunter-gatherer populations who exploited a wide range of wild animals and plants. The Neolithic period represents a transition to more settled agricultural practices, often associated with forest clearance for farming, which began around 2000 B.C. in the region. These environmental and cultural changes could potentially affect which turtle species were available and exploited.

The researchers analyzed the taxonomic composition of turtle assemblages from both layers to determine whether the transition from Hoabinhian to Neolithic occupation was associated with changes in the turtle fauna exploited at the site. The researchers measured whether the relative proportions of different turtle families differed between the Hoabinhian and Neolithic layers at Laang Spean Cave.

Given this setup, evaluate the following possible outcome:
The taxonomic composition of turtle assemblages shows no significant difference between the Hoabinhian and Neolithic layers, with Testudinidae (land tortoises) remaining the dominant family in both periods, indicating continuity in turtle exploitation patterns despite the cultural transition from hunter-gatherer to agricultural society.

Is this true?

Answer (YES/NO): YES